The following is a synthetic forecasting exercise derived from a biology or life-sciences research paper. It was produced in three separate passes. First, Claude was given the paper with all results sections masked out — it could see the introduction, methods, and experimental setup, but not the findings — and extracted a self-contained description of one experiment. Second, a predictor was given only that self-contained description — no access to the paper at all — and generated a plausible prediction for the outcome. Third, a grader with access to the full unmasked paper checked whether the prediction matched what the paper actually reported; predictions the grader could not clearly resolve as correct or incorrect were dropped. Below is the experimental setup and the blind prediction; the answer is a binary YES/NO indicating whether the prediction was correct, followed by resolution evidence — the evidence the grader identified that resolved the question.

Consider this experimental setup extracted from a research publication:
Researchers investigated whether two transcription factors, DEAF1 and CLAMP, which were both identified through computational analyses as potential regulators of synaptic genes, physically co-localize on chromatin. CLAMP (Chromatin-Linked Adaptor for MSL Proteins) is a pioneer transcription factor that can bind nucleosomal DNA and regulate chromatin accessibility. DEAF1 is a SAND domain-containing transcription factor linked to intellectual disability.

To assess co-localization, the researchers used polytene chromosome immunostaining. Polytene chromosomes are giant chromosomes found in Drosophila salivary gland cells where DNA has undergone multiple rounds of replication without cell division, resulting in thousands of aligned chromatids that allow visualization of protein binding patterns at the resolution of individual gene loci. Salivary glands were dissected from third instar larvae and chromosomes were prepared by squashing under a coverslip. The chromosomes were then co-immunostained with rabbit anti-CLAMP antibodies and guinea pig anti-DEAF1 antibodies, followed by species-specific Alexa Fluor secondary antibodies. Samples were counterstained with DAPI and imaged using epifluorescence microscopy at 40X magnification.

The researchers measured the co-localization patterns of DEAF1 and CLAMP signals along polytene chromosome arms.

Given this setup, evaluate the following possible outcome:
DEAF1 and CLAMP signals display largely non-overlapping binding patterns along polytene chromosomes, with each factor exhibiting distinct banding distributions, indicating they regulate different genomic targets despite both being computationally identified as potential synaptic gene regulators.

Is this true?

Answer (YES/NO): NO